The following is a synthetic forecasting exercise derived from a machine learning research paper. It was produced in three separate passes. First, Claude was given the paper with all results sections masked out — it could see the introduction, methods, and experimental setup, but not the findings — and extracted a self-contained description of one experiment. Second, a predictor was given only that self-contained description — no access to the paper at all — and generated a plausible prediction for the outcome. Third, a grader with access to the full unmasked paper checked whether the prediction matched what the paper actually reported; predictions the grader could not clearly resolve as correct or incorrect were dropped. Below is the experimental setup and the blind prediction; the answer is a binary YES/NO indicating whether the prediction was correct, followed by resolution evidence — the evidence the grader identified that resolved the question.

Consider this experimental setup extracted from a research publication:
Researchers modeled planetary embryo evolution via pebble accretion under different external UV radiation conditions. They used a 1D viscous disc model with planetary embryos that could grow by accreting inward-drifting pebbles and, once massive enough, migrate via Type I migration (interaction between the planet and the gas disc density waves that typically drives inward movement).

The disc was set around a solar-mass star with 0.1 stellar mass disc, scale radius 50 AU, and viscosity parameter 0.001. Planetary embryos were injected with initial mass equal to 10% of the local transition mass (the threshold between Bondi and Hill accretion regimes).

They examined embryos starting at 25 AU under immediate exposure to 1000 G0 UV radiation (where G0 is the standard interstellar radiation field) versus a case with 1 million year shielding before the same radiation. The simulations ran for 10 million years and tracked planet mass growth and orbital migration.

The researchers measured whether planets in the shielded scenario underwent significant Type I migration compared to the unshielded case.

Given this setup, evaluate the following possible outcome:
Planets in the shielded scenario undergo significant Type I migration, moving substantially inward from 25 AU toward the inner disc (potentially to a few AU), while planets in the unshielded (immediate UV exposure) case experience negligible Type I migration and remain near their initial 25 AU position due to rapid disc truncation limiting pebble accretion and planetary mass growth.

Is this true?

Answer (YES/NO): YES